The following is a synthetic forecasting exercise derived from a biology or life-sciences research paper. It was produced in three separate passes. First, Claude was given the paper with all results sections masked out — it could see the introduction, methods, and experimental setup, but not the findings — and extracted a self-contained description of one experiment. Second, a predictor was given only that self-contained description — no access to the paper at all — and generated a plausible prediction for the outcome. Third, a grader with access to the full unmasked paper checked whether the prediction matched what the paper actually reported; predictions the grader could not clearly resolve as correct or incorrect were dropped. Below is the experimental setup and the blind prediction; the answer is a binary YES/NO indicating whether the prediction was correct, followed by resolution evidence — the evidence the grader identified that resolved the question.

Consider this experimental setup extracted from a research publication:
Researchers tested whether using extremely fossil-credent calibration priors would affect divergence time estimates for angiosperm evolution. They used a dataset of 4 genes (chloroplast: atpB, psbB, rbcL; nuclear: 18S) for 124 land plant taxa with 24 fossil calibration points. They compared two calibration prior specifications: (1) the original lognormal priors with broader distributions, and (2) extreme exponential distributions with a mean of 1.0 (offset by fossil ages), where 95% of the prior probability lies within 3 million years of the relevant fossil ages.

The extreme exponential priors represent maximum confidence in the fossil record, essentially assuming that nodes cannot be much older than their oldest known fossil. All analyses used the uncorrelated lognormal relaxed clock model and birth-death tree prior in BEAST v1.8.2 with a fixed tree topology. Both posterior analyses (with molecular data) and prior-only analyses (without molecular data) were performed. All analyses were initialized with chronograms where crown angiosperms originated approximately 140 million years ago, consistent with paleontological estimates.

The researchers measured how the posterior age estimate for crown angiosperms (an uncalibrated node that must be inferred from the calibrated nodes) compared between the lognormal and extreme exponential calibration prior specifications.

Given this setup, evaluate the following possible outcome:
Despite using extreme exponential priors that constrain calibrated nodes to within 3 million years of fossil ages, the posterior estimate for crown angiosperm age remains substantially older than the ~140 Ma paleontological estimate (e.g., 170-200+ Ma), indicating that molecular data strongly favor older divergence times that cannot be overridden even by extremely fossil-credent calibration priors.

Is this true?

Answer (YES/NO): NO